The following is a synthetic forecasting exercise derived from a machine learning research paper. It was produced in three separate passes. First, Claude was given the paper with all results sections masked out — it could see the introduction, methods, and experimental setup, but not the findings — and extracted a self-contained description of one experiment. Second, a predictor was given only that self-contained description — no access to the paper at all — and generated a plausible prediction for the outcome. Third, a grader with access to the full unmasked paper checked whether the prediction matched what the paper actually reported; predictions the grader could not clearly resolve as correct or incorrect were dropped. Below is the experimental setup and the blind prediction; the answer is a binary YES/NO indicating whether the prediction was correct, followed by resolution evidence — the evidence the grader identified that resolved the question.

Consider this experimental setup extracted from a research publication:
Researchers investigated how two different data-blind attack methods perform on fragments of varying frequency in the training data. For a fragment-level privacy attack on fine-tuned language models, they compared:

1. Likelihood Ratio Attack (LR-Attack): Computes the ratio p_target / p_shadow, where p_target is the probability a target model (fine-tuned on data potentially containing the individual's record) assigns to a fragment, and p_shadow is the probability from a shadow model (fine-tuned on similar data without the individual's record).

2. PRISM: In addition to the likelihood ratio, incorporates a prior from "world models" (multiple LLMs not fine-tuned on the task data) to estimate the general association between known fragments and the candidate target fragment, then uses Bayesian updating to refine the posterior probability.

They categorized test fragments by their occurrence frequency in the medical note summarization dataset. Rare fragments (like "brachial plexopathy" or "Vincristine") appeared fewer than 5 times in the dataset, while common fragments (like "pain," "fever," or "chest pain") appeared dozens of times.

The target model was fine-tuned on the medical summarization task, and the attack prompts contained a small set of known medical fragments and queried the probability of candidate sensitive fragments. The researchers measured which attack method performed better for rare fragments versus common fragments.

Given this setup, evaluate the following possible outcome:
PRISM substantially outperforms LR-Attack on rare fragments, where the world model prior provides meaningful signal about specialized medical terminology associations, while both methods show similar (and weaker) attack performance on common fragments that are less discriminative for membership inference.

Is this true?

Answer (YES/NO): NO